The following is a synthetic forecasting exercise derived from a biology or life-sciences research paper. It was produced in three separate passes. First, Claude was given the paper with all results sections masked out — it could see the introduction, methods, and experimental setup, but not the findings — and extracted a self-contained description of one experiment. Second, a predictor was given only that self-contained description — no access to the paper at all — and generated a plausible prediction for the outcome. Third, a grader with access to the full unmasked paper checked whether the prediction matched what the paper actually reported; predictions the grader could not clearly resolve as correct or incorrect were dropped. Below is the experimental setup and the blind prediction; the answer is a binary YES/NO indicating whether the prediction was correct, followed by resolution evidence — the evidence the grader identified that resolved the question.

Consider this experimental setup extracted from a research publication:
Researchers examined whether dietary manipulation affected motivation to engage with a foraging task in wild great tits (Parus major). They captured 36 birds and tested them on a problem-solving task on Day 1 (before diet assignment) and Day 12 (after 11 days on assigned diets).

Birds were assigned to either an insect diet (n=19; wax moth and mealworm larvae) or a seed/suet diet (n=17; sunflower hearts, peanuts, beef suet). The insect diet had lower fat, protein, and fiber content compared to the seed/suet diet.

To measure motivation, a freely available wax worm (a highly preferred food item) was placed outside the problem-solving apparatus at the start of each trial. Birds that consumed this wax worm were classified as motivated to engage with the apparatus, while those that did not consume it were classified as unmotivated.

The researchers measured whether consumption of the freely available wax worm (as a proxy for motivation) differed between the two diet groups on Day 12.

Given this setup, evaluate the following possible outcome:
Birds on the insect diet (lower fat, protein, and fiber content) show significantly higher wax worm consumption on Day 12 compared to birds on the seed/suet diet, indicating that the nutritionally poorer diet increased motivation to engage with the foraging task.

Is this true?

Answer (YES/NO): NO